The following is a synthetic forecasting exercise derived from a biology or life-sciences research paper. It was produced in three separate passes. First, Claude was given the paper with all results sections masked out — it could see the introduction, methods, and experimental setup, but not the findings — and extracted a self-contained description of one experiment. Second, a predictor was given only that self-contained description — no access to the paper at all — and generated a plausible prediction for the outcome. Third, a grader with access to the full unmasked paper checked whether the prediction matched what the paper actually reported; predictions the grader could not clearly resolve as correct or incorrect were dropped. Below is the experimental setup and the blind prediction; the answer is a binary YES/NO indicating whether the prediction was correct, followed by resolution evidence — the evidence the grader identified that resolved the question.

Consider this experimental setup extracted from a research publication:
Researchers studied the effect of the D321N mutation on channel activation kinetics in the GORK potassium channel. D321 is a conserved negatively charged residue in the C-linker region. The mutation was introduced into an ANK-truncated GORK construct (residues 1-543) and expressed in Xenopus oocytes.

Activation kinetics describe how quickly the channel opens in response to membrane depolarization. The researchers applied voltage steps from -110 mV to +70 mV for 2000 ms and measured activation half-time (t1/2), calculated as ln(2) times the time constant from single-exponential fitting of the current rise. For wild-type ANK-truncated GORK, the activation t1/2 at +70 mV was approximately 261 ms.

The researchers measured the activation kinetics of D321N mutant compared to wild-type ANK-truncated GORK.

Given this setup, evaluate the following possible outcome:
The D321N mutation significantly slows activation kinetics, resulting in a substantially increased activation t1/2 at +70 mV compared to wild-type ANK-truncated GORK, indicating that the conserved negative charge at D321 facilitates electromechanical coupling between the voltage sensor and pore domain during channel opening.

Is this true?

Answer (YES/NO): NO